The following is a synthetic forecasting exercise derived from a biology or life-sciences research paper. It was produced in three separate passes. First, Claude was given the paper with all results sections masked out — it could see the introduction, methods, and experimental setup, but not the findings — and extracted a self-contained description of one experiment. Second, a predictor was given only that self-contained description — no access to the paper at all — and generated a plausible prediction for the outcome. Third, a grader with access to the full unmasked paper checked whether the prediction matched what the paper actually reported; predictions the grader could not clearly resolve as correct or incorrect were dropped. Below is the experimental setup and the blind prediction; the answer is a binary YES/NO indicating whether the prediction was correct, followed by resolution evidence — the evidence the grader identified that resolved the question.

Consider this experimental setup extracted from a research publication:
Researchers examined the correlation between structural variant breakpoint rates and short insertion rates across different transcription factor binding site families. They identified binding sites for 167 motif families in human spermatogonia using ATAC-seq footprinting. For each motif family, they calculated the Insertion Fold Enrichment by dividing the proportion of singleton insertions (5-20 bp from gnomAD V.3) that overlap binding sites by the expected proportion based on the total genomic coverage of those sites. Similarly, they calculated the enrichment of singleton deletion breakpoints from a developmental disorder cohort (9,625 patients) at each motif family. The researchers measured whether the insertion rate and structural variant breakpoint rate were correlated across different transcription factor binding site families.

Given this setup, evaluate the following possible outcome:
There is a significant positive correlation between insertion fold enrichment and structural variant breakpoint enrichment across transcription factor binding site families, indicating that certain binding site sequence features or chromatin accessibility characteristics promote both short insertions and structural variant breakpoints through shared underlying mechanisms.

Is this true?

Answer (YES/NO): YES